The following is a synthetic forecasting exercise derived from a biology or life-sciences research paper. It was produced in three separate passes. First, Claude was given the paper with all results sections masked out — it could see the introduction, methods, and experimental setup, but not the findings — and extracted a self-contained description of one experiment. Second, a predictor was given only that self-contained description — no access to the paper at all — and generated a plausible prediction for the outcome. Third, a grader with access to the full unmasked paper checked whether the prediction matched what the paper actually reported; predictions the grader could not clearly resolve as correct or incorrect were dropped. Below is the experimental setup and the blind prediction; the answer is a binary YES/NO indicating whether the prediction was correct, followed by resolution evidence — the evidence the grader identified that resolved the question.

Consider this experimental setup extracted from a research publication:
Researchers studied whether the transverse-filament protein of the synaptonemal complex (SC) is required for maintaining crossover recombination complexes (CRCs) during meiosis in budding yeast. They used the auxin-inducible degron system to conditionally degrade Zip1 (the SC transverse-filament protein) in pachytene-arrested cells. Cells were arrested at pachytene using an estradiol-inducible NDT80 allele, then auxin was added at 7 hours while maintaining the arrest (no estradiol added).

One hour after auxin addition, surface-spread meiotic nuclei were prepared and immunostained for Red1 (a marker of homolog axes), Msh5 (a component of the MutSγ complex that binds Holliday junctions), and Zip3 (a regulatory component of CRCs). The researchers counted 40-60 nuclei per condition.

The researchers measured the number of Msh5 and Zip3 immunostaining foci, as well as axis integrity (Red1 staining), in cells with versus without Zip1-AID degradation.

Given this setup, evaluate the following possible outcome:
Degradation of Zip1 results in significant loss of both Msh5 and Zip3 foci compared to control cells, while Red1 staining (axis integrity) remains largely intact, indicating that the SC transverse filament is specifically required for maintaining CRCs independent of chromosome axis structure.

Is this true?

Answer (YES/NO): YES